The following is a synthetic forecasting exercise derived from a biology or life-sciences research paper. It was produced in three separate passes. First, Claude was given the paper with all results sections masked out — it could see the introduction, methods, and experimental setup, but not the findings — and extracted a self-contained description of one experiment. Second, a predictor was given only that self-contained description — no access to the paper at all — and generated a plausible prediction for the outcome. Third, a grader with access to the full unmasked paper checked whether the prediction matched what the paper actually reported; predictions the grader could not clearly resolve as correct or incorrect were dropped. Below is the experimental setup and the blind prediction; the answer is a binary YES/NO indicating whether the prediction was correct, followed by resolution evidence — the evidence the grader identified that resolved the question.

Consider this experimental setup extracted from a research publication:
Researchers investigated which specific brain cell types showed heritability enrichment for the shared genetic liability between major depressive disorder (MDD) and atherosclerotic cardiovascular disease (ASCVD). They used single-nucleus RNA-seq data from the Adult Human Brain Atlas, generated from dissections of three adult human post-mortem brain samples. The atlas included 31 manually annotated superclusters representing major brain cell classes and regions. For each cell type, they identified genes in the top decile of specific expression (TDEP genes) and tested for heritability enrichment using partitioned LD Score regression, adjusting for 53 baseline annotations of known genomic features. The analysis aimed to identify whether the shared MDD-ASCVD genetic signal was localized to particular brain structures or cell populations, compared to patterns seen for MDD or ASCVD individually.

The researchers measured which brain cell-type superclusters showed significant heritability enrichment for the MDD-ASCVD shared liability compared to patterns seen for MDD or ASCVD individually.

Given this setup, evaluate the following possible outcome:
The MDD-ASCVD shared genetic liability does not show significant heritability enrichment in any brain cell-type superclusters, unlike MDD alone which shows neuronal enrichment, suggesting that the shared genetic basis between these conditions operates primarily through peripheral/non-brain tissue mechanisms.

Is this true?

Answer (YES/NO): NO